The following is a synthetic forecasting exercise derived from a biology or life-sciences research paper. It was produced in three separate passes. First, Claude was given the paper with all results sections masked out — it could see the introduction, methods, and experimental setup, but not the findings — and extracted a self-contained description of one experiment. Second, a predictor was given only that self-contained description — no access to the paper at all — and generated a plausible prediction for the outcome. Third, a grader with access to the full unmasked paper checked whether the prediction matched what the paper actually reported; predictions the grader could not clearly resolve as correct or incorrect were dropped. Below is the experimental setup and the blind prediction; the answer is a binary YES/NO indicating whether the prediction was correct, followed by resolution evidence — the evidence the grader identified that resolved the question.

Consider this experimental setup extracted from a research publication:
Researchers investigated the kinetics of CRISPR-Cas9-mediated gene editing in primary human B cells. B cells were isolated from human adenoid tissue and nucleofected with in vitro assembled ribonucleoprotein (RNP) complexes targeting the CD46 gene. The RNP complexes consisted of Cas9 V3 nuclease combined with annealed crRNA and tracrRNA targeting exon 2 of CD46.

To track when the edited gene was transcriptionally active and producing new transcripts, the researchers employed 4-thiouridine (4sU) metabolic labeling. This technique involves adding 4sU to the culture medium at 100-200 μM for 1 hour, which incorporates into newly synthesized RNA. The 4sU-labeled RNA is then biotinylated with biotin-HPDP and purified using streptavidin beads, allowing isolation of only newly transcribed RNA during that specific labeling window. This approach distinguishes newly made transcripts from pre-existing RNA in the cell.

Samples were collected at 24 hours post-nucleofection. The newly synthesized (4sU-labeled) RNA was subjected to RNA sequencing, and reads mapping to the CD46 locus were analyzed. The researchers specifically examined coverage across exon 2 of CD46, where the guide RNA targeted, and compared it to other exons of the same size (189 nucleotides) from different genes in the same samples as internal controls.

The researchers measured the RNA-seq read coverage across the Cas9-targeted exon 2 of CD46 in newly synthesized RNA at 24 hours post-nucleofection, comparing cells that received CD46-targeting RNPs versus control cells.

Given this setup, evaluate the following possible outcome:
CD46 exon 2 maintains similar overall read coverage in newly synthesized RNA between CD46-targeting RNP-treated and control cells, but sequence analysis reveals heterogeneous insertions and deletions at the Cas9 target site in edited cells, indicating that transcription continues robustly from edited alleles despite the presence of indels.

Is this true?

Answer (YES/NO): NO